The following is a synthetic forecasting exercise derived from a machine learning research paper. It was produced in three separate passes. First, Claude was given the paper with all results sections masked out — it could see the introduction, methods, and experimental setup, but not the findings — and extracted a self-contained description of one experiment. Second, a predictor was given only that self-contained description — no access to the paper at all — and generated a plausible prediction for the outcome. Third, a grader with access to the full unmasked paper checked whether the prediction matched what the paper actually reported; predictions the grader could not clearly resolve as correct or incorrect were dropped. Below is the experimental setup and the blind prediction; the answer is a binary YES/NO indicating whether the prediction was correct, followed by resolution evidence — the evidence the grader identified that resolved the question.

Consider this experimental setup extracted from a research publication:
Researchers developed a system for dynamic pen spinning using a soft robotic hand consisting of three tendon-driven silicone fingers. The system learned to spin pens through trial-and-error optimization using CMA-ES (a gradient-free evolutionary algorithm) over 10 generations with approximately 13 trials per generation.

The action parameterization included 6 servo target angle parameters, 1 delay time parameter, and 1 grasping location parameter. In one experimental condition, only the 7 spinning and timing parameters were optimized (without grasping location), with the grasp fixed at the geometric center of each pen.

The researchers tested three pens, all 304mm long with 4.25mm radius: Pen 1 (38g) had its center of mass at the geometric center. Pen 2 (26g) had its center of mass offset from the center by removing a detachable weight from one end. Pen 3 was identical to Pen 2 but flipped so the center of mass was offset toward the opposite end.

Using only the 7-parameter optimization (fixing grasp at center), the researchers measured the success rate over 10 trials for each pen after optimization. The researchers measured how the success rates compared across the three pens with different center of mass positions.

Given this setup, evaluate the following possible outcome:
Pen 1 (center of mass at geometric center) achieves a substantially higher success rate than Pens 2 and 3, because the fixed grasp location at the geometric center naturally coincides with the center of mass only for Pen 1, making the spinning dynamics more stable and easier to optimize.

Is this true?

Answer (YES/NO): NO